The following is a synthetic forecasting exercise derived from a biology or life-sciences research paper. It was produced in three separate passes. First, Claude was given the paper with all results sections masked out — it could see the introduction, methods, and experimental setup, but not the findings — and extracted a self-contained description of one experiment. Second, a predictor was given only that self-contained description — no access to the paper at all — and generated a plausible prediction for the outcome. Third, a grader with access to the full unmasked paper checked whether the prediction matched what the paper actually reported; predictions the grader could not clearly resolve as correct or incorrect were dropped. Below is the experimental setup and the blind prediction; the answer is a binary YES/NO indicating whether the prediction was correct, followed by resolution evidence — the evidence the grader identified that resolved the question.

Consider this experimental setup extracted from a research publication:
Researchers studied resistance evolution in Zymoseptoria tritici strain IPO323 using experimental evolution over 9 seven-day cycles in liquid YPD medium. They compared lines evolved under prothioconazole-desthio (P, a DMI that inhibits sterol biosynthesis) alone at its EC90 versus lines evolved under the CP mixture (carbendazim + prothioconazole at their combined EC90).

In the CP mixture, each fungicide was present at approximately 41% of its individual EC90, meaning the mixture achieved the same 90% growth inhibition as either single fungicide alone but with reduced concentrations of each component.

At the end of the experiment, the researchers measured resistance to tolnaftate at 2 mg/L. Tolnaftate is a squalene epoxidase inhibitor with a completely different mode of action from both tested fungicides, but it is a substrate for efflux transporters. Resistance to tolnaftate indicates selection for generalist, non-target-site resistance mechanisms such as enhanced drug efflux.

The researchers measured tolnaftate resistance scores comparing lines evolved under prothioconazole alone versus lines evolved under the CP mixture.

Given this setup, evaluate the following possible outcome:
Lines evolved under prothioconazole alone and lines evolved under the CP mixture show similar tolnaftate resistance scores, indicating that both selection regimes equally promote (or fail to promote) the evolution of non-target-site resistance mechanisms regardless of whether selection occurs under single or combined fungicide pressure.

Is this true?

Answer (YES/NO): NO